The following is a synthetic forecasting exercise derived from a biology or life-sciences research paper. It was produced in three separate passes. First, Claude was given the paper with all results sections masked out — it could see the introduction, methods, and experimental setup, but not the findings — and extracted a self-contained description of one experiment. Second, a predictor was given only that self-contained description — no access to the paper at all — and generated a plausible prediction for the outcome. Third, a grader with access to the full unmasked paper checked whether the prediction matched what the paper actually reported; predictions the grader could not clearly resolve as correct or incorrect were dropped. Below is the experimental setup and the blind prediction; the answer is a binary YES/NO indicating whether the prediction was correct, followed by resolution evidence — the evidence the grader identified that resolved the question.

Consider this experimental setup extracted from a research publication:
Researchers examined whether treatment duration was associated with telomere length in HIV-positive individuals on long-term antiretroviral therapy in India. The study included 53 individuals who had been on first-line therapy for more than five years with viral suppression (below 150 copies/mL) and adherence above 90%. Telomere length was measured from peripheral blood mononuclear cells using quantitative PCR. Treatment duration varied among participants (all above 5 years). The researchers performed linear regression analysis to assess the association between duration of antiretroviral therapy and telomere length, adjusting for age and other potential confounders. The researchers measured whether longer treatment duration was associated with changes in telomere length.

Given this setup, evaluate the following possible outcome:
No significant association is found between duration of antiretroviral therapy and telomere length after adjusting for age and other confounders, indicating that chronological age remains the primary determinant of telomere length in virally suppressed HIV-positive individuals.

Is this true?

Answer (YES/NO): YES